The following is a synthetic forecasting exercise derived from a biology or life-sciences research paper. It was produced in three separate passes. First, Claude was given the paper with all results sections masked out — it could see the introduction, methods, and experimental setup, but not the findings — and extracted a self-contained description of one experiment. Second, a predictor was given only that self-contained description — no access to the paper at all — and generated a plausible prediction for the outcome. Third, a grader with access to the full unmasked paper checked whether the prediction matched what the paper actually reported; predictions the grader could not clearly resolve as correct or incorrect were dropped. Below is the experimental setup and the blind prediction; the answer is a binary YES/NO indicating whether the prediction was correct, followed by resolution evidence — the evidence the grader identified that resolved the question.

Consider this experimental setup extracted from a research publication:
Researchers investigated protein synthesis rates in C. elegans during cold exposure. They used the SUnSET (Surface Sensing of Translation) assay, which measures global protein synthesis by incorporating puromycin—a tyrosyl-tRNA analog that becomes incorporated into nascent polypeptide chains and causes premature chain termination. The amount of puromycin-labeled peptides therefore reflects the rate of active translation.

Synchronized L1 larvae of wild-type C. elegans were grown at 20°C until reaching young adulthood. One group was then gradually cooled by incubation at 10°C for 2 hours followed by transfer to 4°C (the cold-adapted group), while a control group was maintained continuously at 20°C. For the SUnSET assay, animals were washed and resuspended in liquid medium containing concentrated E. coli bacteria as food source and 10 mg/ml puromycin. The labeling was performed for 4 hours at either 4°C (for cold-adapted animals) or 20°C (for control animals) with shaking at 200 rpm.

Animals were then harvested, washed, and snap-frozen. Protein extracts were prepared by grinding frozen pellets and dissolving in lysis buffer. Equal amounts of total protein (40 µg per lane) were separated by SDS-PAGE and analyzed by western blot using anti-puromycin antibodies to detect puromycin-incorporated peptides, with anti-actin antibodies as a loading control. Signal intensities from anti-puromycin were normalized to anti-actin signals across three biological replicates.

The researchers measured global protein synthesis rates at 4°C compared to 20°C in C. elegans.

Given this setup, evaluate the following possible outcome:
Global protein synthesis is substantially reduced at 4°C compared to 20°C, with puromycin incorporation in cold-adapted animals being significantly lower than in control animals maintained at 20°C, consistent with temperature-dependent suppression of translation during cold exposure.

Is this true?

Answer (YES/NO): YES